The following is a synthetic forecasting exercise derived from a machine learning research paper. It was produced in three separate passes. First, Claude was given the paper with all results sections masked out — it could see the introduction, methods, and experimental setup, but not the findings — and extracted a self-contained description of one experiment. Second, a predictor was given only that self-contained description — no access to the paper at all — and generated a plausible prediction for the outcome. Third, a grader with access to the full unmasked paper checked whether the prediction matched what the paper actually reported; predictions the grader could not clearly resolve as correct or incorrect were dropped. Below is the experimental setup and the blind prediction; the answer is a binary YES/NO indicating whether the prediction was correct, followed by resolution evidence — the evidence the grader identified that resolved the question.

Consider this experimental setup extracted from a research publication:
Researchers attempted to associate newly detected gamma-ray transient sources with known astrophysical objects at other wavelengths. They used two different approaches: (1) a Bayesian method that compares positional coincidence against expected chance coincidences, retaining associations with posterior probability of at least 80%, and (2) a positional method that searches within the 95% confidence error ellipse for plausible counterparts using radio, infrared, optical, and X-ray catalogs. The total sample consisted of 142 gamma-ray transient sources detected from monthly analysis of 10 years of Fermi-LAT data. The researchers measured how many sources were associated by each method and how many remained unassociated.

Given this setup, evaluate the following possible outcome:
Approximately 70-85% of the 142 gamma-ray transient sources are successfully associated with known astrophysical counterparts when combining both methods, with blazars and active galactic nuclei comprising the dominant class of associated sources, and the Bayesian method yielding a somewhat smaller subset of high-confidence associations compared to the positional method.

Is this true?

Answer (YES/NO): YES